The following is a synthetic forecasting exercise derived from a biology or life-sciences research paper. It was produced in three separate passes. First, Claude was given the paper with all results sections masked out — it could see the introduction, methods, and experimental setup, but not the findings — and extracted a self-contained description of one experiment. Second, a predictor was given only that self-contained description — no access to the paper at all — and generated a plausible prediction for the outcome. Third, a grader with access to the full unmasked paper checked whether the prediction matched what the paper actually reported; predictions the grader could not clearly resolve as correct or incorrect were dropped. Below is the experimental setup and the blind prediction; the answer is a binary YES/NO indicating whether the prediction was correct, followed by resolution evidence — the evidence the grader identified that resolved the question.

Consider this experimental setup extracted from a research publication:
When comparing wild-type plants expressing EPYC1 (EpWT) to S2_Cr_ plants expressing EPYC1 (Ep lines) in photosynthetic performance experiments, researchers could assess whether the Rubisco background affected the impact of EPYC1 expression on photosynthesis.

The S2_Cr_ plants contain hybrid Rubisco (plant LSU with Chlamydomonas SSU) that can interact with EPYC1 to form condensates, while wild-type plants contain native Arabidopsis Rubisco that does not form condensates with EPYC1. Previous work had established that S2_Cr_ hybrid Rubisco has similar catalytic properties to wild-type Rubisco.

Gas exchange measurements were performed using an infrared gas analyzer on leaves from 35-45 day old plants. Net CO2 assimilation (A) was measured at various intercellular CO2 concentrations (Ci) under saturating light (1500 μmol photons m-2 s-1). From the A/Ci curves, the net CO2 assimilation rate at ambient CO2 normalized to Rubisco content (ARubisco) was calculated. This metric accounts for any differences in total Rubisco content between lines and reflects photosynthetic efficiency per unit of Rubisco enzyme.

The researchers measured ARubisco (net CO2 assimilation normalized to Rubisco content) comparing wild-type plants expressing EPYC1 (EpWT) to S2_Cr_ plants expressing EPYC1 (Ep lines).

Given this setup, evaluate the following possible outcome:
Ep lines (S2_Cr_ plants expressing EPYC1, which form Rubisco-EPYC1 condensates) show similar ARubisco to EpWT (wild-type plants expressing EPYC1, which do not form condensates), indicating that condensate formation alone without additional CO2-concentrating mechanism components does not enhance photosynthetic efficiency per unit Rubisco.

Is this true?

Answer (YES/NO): YES